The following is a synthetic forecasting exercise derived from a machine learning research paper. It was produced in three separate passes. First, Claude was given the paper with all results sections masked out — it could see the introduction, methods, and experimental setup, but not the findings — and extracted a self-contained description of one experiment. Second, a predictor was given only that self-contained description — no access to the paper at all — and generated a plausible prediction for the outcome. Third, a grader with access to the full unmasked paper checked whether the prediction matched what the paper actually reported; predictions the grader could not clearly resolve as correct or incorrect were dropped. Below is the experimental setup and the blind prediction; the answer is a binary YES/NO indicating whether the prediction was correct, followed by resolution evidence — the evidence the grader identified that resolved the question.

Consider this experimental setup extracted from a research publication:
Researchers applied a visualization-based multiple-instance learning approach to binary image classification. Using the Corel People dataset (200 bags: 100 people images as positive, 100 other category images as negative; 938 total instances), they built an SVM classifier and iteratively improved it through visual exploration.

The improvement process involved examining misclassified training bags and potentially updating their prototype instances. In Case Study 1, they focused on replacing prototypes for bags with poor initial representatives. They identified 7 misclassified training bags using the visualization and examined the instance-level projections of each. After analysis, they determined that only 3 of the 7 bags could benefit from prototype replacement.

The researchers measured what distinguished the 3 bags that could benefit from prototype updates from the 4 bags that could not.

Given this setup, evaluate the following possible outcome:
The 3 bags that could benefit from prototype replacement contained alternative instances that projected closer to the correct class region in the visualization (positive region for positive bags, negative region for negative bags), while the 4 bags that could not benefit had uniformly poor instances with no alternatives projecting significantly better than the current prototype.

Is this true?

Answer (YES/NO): YES